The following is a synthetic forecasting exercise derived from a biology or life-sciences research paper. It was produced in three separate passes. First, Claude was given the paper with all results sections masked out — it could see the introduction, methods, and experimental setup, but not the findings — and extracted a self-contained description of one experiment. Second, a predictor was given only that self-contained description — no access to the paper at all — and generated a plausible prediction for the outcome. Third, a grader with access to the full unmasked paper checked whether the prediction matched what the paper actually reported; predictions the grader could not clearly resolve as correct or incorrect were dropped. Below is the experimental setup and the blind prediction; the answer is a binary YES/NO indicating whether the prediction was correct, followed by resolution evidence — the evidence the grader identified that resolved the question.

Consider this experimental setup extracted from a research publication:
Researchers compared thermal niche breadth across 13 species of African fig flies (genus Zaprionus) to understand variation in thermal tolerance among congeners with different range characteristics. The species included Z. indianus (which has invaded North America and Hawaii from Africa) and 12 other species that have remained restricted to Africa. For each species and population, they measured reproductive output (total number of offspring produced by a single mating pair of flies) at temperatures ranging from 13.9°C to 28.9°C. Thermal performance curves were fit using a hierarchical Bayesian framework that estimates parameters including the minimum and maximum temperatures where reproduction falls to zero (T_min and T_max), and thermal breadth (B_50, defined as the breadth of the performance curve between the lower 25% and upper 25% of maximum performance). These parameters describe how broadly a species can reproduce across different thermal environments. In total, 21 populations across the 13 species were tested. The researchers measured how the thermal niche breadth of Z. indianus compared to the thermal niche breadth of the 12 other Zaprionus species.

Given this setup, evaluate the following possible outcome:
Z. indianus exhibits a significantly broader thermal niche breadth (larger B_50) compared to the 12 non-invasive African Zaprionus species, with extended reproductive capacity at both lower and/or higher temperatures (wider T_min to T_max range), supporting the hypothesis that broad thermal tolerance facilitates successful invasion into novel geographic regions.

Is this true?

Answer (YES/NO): NO